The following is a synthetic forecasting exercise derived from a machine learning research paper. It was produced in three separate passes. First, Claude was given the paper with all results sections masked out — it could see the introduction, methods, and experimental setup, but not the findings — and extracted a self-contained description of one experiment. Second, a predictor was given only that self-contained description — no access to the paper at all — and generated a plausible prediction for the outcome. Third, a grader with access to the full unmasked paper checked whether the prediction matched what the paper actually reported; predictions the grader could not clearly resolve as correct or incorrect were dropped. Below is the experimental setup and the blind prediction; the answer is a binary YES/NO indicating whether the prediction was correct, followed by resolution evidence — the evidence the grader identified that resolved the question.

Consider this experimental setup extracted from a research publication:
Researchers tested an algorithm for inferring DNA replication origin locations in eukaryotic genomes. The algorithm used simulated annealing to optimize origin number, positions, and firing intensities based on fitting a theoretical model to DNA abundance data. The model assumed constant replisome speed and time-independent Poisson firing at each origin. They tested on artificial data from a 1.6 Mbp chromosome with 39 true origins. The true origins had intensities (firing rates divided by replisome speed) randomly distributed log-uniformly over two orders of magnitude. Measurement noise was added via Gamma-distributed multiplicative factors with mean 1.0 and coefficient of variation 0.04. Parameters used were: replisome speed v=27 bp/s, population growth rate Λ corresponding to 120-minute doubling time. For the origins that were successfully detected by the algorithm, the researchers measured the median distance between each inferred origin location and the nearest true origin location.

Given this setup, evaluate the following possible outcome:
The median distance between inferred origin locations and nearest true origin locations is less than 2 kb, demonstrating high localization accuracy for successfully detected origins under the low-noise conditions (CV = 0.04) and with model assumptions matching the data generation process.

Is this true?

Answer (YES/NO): YES